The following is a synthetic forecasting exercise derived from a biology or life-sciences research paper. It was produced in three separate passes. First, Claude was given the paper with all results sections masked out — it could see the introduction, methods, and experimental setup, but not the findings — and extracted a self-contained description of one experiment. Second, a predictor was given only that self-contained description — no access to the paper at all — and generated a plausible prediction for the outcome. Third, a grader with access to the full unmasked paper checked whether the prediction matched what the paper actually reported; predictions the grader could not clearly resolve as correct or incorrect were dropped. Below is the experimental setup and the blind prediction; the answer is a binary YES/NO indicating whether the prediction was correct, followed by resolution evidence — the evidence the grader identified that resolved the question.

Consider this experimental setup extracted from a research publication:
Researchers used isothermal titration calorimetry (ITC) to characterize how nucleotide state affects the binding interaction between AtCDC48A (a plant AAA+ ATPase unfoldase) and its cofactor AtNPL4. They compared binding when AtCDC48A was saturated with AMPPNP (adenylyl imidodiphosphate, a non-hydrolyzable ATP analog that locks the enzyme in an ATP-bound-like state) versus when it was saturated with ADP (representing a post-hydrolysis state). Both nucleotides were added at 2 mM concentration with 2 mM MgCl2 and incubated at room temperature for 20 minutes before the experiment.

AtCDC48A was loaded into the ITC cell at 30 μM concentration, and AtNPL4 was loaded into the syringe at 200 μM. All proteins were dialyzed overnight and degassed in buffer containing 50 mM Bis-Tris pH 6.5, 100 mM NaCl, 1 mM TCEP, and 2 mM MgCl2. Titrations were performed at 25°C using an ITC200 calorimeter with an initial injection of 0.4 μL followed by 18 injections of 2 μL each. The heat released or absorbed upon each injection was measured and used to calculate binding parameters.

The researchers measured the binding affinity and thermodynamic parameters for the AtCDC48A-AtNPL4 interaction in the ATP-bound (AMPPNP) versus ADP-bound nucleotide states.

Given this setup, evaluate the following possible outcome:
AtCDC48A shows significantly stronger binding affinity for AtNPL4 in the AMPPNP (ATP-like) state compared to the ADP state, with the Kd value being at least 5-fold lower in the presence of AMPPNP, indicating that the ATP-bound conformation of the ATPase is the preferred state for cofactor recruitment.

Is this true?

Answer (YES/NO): NO